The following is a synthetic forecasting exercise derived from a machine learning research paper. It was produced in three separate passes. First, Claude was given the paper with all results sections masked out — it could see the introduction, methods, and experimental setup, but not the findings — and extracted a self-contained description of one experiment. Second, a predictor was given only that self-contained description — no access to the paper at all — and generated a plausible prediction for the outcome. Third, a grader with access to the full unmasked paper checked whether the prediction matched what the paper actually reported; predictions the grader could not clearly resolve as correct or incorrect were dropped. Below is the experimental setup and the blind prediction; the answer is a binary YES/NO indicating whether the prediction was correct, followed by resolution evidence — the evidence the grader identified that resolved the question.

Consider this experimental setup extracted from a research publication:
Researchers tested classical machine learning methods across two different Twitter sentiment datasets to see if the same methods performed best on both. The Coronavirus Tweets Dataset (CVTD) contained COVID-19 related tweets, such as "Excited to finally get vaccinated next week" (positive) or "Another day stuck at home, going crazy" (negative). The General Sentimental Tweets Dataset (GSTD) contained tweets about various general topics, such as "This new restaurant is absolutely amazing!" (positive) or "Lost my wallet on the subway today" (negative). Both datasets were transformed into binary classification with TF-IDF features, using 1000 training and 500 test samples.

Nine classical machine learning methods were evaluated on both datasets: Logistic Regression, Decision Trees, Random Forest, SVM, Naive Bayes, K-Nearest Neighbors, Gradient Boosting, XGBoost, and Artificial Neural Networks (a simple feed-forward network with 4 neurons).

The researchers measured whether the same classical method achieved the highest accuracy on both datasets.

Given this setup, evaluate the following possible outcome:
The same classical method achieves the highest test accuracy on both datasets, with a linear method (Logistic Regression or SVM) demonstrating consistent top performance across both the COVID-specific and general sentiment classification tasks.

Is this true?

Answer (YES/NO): NO